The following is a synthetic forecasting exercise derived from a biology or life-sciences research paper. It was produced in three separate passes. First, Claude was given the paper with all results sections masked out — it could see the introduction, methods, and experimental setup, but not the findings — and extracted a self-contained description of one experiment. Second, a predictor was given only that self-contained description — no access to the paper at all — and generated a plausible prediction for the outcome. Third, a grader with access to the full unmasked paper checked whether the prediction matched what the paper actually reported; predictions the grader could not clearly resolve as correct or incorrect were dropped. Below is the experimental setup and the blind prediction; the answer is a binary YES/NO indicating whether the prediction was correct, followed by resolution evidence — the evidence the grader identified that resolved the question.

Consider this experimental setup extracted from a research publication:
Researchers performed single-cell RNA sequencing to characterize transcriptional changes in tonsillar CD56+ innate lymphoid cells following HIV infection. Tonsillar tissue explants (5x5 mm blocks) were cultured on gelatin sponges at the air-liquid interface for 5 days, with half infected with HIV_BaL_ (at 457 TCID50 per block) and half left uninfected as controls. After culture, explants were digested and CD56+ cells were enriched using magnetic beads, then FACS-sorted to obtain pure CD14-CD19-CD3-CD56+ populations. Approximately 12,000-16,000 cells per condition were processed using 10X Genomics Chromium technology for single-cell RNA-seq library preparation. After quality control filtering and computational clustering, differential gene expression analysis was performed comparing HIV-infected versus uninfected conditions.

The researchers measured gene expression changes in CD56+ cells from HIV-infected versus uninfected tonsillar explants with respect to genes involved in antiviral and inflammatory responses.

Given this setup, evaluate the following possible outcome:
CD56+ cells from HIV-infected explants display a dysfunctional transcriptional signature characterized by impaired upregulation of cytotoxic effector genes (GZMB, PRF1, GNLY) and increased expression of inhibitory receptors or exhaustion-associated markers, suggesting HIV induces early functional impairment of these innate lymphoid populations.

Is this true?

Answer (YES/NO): NO